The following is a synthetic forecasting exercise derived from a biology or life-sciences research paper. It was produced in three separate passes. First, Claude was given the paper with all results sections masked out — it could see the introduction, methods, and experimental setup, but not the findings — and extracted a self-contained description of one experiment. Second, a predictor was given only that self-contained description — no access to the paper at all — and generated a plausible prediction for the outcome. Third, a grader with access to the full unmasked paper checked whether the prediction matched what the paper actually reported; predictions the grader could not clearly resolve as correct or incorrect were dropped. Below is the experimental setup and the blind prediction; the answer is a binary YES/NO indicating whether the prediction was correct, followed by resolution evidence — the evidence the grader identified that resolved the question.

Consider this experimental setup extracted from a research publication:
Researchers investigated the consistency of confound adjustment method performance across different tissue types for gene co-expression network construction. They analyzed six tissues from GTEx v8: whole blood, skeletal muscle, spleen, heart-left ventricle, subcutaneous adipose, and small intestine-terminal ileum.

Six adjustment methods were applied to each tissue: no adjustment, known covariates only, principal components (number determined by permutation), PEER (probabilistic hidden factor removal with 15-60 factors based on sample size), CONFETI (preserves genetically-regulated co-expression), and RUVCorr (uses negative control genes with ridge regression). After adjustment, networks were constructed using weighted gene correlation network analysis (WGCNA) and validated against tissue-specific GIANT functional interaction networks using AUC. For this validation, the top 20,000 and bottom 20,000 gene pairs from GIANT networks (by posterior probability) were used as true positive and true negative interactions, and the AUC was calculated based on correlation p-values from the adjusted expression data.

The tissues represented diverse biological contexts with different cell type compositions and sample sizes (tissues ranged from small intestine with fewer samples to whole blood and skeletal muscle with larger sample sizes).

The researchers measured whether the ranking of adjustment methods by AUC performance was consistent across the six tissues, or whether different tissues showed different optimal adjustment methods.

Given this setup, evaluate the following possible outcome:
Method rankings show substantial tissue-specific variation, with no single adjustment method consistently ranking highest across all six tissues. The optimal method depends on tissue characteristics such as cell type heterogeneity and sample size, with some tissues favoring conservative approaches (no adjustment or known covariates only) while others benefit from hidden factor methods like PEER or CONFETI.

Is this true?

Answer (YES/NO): NO